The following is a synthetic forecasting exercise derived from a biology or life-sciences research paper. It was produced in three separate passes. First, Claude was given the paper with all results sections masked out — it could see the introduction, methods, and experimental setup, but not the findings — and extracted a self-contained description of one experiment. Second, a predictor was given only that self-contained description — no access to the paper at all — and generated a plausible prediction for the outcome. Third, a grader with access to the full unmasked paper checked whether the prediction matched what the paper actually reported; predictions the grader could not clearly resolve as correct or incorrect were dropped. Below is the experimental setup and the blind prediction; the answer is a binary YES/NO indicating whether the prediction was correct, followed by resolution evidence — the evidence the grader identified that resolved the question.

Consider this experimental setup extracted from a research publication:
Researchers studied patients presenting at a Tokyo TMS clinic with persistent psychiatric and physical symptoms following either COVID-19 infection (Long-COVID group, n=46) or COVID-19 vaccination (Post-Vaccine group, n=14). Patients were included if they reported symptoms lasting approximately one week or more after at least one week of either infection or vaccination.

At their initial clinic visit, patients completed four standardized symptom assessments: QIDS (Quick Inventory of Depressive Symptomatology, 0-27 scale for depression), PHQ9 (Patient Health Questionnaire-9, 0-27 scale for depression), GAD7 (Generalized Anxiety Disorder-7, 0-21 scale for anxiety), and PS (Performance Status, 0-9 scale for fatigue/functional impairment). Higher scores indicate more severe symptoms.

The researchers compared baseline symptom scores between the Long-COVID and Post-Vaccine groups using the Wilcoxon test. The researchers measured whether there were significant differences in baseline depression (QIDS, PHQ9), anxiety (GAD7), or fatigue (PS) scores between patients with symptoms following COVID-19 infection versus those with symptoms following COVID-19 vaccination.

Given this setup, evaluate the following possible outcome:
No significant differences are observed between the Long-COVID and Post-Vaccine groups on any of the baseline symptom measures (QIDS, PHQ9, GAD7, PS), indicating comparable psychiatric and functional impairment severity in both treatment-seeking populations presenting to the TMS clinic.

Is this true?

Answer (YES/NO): YES